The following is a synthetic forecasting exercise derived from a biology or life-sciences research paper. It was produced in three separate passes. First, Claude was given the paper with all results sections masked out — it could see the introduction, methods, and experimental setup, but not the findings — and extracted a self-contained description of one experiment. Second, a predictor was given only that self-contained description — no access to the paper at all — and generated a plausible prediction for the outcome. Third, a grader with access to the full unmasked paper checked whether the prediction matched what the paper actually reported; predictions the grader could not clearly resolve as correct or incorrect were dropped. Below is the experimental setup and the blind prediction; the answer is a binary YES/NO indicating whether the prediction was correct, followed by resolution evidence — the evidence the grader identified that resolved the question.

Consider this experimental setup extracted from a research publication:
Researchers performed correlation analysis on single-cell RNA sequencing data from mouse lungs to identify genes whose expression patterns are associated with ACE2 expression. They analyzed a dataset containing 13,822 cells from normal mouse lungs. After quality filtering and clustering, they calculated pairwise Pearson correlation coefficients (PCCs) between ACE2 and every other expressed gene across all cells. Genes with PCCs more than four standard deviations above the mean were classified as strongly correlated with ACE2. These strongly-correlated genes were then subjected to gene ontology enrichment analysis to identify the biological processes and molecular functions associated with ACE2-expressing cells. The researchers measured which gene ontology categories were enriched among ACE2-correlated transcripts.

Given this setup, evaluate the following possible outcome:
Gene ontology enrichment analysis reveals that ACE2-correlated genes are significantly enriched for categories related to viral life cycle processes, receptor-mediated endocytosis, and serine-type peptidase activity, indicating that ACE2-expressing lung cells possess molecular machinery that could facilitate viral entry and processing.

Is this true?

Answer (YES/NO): NO